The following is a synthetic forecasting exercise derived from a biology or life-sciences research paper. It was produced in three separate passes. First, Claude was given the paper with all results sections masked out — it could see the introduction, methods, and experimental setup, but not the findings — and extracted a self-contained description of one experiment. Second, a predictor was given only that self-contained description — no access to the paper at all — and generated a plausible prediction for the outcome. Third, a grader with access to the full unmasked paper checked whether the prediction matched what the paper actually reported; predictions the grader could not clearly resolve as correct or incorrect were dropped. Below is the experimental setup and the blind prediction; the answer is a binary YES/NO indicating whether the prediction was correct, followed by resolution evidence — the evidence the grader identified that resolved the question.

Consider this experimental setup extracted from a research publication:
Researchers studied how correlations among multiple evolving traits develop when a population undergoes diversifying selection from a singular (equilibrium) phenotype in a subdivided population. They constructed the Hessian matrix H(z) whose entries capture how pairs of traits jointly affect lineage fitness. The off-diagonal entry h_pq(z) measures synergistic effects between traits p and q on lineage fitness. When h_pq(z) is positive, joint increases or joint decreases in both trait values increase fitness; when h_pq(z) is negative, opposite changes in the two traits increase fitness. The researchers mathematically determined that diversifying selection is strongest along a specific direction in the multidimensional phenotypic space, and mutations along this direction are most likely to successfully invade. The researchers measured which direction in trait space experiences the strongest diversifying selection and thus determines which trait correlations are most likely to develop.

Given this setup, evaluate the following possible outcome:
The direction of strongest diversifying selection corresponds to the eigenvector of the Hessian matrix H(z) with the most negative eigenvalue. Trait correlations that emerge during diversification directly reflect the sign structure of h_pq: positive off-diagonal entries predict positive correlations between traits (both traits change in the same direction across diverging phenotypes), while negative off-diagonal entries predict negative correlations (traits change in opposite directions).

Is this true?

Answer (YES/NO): NO